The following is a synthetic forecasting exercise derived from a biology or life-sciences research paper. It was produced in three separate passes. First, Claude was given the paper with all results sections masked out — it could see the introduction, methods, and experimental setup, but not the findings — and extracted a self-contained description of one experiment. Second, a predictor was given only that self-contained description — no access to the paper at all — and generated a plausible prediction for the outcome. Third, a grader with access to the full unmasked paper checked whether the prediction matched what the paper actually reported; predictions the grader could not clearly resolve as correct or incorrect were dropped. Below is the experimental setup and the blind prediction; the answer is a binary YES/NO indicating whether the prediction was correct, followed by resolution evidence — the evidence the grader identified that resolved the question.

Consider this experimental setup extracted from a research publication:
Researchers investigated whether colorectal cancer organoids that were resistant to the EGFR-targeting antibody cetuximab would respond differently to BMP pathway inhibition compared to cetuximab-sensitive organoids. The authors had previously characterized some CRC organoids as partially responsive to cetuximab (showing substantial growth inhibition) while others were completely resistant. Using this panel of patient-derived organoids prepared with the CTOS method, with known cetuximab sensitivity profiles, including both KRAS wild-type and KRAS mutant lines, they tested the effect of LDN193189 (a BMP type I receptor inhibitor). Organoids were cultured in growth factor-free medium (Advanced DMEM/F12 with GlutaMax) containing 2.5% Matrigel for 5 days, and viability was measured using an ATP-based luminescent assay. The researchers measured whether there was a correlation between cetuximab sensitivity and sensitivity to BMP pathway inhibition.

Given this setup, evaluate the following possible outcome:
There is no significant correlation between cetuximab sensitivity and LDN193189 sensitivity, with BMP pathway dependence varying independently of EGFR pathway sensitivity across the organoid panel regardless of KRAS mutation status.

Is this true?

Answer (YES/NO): NO